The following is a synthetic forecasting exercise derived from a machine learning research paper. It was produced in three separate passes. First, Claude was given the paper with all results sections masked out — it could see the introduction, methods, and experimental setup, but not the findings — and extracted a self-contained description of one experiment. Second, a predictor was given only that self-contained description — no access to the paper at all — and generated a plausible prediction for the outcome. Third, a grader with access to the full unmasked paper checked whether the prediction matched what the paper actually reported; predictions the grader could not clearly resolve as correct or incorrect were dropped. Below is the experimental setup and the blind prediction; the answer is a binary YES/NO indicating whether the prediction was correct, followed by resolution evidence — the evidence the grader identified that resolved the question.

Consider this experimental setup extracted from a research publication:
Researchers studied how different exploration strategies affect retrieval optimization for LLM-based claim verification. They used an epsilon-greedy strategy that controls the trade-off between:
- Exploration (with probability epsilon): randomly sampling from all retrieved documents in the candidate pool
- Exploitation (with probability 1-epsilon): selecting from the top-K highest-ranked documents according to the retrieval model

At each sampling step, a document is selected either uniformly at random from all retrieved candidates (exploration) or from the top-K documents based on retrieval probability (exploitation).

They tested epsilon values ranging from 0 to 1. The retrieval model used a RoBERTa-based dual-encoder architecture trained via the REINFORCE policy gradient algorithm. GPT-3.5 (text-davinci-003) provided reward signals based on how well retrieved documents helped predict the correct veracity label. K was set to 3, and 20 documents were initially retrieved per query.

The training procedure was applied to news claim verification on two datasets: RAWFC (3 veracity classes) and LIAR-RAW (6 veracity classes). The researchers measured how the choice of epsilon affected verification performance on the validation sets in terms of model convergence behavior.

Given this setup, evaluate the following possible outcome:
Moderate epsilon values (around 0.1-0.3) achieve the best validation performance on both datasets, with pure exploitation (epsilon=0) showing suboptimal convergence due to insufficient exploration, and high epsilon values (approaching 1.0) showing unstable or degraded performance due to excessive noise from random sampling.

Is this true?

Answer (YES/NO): NO